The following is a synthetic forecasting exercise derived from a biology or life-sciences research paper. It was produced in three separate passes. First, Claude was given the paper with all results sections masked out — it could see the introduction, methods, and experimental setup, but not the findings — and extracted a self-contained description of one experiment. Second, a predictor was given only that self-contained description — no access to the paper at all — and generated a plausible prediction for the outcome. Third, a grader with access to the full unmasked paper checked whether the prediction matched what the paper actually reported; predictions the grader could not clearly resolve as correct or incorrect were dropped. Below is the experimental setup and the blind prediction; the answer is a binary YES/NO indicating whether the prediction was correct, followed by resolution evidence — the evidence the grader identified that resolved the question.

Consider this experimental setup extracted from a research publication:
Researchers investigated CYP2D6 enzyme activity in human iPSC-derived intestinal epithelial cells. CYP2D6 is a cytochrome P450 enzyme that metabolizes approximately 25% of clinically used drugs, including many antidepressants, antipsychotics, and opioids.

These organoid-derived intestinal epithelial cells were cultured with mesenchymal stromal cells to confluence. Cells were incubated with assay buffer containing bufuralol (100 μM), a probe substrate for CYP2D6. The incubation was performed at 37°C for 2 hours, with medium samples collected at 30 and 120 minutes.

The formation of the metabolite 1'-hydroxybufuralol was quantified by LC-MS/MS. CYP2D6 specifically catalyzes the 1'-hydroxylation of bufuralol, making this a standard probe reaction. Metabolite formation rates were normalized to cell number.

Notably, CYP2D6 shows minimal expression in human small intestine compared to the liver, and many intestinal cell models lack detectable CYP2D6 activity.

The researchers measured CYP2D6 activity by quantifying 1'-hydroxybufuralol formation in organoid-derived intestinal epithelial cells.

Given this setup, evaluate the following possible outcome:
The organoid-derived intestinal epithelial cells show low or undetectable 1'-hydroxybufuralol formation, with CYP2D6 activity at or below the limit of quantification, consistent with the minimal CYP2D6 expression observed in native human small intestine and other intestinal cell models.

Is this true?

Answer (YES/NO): NO